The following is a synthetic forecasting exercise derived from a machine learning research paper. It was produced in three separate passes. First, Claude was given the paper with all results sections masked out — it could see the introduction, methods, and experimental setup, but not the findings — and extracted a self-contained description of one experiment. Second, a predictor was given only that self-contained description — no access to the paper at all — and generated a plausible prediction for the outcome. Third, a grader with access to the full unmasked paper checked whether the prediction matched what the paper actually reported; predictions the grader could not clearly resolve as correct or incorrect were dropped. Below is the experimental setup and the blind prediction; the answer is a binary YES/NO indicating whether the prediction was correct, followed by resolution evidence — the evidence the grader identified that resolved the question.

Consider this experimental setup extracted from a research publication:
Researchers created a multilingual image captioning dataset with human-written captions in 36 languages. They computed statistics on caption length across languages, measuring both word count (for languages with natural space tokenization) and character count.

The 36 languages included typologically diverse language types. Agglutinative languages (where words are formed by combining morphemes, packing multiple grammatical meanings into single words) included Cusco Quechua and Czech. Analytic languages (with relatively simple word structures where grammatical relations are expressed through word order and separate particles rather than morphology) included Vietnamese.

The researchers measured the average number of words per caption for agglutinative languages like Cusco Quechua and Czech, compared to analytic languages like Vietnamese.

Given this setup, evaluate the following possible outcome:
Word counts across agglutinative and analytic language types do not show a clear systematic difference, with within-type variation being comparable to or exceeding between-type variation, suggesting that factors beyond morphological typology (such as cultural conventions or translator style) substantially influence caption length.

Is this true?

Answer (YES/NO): NO